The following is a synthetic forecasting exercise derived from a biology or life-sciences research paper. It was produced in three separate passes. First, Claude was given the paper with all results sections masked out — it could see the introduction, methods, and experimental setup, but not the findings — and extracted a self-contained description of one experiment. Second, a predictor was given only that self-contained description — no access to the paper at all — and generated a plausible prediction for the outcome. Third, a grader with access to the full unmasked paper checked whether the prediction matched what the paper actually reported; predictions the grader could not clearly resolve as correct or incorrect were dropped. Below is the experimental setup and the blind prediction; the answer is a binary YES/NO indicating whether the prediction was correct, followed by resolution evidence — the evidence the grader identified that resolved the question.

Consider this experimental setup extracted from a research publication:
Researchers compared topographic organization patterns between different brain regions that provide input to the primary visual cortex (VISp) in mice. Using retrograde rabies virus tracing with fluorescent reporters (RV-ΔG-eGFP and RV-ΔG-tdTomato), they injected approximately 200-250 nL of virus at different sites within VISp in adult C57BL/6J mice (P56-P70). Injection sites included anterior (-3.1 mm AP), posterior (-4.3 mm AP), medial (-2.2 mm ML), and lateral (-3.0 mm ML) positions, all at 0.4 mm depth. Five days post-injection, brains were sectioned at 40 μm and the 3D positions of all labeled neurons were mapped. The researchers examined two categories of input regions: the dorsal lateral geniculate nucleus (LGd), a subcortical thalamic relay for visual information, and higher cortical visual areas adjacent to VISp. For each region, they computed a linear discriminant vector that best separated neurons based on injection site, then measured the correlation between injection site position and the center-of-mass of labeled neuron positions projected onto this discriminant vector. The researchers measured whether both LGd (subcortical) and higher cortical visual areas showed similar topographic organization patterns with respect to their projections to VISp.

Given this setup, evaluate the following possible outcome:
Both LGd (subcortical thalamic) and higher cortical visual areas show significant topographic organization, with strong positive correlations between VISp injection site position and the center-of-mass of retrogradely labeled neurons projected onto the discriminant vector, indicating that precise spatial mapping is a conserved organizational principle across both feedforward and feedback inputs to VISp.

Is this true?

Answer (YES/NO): YES